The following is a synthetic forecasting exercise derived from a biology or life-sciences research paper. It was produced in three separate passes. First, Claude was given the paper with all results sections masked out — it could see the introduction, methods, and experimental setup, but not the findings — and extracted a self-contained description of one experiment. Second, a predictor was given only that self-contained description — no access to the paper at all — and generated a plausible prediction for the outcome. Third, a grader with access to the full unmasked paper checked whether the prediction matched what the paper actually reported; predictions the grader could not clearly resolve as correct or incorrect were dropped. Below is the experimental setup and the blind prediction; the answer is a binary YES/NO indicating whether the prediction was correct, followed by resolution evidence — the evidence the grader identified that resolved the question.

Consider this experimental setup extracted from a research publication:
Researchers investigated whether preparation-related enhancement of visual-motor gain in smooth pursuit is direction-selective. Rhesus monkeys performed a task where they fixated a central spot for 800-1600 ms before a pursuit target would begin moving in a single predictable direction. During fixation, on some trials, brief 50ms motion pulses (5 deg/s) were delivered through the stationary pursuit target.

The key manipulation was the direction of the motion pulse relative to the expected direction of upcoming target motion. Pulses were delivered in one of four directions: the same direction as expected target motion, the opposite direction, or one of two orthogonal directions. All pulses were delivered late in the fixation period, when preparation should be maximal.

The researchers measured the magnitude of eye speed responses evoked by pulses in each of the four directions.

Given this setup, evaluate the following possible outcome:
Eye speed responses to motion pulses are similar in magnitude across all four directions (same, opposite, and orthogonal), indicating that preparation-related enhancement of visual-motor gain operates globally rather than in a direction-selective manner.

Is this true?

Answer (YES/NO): NO